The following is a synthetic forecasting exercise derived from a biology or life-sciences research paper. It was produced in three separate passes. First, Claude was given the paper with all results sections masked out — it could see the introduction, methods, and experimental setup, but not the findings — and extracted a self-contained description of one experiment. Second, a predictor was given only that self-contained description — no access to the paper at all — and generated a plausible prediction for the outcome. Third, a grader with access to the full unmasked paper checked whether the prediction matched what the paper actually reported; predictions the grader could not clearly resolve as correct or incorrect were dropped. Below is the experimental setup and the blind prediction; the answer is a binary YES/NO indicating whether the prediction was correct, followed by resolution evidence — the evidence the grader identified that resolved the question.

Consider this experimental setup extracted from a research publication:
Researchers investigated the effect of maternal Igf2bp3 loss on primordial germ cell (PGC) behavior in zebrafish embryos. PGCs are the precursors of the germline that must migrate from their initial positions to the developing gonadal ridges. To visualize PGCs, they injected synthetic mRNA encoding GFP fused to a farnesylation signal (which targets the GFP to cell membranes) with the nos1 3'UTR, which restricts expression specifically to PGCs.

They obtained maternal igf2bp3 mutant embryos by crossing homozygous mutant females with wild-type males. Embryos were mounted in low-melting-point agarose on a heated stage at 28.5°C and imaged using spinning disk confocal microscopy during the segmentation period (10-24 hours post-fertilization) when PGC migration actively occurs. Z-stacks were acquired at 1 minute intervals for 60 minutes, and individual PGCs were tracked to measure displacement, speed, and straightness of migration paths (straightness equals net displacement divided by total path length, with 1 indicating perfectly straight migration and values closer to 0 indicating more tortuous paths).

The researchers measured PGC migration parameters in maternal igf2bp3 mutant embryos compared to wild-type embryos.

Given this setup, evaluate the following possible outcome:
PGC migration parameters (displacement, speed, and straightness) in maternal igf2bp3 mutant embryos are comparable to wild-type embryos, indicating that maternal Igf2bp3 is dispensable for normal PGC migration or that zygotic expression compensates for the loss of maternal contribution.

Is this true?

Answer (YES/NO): NO